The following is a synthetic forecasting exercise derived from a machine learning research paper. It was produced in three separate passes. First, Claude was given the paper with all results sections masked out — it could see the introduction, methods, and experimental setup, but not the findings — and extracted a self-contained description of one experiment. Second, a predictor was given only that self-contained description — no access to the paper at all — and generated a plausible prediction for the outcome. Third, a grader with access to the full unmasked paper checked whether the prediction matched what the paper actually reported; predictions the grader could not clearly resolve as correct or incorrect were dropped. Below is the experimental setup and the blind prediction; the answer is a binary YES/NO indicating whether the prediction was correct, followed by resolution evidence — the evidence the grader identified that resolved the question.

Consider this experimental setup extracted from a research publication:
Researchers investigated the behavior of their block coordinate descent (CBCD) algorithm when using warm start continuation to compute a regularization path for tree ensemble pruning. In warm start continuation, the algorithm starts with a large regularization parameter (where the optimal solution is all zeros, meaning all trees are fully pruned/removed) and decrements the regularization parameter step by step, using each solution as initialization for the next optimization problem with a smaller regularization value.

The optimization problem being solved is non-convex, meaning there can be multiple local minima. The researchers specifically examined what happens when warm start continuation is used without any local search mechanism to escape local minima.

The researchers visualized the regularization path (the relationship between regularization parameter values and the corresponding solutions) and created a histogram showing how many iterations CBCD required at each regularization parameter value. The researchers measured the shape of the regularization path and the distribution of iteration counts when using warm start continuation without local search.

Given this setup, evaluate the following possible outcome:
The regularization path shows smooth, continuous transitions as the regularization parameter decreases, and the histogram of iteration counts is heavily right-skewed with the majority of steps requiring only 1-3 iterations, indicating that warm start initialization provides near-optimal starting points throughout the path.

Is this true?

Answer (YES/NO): NO